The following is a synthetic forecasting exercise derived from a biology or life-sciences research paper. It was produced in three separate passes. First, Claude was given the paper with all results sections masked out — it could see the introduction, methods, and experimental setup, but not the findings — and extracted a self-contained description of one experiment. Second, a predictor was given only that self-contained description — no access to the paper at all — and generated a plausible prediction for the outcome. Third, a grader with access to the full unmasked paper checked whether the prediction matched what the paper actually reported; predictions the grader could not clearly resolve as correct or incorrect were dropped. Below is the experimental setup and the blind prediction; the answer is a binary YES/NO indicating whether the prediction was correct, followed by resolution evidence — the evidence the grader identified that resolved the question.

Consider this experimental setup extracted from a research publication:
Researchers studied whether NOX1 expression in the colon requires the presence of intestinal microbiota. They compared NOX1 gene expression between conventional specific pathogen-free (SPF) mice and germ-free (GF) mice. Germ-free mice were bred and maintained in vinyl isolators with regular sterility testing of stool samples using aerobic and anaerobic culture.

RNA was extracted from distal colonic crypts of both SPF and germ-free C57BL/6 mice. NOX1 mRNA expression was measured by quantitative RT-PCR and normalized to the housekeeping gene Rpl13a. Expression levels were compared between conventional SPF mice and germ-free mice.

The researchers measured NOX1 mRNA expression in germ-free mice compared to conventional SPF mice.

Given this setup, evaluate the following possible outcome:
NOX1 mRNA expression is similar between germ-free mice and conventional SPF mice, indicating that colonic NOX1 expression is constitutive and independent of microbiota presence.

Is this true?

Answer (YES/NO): YES